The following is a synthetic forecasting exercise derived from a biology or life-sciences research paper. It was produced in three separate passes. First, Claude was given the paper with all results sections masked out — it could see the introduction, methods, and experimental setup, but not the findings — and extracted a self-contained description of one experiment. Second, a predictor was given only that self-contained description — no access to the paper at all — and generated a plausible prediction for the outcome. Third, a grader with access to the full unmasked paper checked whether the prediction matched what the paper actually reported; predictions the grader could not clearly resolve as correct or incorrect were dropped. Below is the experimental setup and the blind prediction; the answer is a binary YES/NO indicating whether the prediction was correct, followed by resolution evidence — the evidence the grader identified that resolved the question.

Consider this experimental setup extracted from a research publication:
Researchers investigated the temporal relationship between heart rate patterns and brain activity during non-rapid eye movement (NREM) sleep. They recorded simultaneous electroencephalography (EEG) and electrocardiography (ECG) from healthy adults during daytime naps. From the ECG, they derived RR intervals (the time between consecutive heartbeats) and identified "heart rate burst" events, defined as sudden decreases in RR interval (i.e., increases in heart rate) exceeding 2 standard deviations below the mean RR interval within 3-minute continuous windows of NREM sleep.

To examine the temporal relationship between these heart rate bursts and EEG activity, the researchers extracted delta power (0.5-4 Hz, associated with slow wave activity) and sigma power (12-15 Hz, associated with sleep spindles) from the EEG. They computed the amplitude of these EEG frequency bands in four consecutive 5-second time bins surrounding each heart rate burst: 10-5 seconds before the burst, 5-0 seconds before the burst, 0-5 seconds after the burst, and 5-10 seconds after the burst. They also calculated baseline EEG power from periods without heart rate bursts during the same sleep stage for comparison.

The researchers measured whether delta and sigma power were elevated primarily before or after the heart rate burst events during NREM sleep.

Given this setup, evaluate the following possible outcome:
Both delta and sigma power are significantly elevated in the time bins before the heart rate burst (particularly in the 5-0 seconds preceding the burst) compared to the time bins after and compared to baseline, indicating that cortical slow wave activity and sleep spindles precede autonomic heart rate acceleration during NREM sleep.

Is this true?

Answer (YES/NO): YES